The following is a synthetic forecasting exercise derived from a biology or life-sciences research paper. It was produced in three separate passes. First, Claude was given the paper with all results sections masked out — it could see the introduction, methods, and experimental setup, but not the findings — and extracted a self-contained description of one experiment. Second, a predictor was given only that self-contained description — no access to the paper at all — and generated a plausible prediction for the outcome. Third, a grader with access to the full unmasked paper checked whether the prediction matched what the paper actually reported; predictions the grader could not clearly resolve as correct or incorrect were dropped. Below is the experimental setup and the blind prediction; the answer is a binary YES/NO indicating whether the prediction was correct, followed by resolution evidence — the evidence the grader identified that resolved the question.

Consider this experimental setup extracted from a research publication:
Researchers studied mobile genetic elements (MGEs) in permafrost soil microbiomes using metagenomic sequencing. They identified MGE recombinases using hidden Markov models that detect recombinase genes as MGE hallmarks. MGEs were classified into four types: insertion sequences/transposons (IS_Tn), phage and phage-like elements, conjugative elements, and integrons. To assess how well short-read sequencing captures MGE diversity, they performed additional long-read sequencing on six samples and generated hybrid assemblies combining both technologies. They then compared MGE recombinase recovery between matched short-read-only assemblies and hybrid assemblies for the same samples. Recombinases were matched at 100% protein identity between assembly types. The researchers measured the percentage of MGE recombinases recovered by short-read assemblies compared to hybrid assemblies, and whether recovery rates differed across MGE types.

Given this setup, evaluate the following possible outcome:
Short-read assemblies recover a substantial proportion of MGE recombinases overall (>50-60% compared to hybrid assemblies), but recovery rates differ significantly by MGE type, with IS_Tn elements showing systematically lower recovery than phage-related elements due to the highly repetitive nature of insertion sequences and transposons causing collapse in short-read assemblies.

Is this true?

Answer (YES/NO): NO